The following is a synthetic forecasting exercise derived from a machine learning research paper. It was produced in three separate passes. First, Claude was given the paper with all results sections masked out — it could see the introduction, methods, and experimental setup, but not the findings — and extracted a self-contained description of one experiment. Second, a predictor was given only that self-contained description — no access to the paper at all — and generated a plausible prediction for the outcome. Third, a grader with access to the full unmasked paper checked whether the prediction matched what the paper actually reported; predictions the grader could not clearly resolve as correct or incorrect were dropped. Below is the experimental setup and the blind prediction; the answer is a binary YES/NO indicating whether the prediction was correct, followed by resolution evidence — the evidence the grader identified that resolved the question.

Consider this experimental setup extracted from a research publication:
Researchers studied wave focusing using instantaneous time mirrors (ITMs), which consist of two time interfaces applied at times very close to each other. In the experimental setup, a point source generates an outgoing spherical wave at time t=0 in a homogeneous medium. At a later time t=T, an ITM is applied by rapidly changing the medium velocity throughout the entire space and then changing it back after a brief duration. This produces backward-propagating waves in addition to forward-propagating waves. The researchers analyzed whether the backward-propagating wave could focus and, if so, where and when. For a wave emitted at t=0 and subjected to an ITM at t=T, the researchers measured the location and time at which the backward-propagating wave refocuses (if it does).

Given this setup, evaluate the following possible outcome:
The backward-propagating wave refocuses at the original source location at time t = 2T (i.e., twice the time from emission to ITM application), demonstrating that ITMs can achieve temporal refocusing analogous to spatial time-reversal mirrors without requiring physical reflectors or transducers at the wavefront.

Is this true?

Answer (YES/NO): YES